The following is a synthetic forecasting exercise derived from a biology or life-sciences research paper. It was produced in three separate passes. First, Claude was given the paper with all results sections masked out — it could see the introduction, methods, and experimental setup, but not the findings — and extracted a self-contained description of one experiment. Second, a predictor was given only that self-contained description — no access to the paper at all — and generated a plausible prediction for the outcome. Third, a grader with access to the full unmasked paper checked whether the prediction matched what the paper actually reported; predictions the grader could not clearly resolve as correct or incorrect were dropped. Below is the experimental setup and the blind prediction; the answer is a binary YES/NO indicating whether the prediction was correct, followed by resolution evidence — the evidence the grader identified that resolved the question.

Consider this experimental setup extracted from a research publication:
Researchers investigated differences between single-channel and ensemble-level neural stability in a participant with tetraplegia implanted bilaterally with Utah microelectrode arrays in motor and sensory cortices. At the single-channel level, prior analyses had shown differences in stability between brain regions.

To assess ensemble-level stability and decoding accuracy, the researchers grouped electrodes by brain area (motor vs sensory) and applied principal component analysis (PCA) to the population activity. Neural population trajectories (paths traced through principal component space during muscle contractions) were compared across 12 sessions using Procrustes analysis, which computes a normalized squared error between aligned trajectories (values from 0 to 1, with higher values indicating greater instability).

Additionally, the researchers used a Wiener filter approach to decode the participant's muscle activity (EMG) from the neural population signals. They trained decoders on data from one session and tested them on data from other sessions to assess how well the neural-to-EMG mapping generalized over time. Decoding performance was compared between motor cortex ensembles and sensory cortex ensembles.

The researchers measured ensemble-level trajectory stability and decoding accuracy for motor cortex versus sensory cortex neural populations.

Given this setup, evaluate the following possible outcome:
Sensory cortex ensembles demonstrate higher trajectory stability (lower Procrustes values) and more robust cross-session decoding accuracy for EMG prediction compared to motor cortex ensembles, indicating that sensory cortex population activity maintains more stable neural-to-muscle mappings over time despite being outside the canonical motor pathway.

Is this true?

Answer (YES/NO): NO